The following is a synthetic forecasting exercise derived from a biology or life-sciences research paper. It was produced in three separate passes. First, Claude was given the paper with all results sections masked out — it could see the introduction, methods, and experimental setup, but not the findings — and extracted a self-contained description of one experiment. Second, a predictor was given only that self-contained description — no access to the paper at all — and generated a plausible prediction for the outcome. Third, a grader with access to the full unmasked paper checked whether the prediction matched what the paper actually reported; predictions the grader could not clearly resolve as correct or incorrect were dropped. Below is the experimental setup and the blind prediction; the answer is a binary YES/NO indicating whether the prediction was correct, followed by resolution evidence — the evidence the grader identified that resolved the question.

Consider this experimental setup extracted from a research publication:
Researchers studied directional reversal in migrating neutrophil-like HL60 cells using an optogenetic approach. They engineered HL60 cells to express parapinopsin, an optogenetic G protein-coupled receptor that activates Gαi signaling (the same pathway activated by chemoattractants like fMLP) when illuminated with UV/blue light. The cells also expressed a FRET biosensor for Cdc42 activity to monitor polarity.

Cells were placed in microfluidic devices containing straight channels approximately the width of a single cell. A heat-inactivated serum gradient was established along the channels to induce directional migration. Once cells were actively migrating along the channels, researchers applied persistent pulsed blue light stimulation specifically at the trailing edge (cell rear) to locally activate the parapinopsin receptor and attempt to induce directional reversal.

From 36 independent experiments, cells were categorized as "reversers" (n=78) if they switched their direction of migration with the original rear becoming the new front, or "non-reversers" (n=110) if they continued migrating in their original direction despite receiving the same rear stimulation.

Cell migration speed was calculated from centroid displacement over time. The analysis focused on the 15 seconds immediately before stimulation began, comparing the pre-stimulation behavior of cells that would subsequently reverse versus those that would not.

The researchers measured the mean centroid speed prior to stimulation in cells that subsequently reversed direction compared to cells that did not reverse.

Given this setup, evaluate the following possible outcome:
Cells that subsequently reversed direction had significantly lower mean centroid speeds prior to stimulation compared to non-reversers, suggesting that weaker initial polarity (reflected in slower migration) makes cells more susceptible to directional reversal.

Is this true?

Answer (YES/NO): YES